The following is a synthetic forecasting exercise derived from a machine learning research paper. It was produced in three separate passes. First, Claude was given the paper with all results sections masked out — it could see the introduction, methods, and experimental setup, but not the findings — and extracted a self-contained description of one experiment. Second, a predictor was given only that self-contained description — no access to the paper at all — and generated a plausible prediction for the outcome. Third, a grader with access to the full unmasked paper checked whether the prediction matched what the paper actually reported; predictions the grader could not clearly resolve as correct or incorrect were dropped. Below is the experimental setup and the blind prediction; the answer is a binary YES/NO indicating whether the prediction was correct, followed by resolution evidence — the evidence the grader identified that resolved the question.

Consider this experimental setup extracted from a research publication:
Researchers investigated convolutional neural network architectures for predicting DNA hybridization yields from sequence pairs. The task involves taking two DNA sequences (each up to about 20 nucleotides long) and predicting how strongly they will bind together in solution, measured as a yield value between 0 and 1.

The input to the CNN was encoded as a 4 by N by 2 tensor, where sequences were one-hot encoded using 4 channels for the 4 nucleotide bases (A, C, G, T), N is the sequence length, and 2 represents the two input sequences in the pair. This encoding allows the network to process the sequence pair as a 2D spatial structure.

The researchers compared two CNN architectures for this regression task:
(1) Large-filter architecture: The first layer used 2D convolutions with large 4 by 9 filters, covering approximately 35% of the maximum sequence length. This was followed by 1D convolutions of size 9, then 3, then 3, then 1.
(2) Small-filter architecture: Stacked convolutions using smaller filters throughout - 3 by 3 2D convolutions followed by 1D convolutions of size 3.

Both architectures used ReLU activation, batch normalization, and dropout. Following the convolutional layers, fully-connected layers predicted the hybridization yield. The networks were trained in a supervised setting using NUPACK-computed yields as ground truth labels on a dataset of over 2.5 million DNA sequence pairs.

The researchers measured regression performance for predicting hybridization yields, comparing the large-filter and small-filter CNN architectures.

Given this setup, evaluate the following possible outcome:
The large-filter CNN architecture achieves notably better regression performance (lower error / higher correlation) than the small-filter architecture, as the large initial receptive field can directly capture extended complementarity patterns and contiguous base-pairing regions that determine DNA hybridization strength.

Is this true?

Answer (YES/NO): YES